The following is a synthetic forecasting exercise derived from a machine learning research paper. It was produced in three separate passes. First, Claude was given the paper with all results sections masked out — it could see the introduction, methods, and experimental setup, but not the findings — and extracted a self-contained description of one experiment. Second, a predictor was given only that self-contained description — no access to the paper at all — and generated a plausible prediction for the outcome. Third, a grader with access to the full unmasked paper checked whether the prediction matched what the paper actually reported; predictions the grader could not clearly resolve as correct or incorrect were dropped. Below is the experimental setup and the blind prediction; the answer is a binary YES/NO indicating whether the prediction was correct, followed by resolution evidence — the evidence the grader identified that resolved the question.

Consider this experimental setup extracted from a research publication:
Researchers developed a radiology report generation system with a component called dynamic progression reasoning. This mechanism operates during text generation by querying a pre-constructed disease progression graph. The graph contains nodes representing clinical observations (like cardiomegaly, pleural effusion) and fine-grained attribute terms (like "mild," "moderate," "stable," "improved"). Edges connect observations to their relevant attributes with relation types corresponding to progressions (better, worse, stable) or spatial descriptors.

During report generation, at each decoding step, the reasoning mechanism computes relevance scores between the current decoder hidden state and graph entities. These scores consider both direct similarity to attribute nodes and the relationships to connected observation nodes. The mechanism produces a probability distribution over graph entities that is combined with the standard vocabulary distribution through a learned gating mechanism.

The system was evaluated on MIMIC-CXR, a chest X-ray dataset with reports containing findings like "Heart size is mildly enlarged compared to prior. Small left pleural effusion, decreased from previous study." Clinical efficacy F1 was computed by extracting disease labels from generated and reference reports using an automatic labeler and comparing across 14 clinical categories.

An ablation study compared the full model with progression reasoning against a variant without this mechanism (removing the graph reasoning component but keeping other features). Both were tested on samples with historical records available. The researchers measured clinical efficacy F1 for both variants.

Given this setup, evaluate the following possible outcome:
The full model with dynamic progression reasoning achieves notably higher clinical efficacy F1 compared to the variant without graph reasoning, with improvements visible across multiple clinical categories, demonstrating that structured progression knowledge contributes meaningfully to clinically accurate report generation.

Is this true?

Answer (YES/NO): NO